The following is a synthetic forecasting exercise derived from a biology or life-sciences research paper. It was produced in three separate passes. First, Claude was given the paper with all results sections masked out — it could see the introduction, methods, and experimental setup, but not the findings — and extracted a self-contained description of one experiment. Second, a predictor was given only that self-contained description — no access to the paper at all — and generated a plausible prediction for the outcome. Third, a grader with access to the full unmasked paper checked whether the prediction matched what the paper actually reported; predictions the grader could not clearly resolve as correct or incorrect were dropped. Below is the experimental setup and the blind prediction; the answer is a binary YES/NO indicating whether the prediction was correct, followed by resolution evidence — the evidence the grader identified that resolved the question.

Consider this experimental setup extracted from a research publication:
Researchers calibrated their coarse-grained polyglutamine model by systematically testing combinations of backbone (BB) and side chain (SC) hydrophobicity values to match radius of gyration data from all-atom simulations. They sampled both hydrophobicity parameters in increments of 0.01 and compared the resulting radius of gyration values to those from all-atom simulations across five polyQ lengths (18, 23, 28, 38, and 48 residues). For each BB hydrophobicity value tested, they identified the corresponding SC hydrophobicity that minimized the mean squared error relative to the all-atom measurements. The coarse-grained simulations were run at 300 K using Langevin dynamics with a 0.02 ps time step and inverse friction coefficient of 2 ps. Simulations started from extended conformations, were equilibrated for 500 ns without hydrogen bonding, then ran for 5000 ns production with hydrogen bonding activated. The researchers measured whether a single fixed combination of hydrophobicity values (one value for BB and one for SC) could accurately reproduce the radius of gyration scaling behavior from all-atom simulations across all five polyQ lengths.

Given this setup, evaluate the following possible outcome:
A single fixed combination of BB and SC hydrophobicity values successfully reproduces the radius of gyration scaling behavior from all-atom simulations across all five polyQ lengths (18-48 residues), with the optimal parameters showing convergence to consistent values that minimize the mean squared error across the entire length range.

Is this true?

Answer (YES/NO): YES